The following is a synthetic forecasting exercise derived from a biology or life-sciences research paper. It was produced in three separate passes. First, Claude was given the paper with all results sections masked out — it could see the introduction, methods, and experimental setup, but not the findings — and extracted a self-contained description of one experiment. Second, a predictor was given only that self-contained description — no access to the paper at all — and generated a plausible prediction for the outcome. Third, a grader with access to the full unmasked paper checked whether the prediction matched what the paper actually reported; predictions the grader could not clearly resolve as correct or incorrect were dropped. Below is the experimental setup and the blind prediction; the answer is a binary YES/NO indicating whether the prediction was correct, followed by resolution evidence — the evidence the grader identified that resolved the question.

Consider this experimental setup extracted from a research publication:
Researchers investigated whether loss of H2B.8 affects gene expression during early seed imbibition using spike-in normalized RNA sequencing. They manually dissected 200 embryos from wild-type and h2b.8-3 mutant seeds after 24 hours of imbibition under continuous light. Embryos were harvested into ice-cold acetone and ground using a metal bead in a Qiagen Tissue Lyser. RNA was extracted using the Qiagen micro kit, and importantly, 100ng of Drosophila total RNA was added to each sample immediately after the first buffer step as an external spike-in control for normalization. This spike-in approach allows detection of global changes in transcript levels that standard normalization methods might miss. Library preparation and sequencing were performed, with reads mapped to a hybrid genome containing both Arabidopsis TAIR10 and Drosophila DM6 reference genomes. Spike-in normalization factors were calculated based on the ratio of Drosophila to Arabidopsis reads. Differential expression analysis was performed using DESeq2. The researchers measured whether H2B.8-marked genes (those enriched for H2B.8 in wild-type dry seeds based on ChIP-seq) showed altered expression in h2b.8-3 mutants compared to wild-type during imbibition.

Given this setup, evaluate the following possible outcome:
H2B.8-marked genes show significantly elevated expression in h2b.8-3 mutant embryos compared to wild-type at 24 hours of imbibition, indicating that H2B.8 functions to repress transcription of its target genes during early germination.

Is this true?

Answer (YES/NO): NO